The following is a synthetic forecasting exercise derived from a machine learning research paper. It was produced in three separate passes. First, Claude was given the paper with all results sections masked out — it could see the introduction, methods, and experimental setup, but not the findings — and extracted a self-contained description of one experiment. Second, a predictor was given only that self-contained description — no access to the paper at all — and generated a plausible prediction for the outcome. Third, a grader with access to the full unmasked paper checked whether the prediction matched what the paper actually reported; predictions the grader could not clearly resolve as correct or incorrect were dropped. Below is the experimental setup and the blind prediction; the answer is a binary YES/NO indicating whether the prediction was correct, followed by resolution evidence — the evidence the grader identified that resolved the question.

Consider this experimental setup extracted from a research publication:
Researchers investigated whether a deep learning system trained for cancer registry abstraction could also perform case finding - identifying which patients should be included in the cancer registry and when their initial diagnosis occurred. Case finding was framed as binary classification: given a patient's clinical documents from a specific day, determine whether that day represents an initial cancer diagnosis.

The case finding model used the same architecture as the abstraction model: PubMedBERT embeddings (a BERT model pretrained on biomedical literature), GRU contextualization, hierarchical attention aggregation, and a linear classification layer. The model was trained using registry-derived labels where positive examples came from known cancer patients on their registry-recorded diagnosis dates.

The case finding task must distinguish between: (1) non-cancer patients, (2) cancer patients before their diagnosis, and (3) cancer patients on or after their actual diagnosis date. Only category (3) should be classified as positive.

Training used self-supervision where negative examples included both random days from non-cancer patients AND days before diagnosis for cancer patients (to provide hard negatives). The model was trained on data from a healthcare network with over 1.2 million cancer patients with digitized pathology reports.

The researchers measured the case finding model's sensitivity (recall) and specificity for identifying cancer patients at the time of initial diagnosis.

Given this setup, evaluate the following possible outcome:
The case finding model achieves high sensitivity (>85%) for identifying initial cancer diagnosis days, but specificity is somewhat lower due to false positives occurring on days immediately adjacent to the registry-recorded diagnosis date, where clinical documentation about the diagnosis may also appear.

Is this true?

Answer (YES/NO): NO